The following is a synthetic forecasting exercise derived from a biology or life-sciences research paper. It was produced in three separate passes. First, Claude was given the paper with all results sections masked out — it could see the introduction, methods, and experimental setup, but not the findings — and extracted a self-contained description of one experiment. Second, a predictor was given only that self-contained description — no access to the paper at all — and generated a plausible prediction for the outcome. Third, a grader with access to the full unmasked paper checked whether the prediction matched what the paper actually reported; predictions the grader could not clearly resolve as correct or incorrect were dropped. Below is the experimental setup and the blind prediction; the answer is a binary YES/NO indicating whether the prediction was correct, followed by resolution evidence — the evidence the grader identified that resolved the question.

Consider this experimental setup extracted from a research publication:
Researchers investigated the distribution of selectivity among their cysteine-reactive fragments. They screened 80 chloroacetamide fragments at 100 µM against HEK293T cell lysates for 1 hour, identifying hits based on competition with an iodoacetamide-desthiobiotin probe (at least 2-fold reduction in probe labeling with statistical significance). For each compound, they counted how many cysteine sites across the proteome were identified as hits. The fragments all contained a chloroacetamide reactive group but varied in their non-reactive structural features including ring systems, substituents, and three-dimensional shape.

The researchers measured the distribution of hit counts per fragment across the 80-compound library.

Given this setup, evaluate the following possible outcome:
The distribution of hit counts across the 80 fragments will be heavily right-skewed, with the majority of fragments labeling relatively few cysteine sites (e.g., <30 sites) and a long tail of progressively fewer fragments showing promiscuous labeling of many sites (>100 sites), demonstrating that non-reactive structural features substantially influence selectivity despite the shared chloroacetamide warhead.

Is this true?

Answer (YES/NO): NO